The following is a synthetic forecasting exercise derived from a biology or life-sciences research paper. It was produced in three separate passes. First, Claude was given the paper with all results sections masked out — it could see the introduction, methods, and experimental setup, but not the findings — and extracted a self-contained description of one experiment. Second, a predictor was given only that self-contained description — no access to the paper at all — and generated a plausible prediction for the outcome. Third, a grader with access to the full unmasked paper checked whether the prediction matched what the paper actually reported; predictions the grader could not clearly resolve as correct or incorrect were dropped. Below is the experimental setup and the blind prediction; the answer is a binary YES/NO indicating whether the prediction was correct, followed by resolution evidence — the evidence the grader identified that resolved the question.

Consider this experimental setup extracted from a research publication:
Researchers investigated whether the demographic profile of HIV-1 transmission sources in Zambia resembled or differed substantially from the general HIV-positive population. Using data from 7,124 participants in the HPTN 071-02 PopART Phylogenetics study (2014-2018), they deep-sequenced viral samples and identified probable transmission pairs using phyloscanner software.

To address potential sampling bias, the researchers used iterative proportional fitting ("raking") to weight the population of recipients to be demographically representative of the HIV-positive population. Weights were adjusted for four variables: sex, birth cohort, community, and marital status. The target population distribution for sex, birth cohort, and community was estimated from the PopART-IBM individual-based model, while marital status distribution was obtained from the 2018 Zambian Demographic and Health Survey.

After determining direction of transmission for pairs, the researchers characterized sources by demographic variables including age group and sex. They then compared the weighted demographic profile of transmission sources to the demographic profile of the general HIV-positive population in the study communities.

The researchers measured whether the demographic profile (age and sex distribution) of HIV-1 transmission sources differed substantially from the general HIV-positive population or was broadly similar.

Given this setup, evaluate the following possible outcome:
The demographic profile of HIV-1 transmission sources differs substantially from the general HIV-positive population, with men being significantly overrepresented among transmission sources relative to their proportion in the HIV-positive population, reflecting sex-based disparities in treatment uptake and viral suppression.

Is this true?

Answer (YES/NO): YES